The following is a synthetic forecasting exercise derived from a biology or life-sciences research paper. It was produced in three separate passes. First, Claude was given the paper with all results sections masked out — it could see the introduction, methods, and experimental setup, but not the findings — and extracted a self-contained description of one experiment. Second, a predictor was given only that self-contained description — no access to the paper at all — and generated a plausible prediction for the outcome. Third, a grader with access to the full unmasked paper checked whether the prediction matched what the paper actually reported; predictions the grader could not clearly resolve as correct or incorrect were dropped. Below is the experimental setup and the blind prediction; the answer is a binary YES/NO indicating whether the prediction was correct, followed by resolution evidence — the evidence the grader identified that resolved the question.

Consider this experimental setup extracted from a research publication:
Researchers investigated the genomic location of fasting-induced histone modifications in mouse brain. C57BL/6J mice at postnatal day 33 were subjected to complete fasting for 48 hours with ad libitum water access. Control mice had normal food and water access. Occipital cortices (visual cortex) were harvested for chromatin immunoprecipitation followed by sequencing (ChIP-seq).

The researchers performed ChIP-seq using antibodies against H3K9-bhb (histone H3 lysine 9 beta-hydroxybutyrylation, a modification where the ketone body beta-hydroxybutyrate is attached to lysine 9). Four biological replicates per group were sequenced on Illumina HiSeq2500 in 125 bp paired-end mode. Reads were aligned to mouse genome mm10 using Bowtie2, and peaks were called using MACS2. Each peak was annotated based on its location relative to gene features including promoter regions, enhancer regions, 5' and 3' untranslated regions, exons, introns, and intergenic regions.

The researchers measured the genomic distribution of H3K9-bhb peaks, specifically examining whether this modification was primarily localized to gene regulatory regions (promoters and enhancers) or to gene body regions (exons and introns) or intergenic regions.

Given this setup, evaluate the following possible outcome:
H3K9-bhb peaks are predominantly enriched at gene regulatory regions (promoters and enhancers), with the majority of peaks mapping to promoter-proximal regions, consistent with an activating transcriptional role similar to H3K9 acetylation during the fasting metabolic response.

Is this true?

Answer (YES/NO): NO